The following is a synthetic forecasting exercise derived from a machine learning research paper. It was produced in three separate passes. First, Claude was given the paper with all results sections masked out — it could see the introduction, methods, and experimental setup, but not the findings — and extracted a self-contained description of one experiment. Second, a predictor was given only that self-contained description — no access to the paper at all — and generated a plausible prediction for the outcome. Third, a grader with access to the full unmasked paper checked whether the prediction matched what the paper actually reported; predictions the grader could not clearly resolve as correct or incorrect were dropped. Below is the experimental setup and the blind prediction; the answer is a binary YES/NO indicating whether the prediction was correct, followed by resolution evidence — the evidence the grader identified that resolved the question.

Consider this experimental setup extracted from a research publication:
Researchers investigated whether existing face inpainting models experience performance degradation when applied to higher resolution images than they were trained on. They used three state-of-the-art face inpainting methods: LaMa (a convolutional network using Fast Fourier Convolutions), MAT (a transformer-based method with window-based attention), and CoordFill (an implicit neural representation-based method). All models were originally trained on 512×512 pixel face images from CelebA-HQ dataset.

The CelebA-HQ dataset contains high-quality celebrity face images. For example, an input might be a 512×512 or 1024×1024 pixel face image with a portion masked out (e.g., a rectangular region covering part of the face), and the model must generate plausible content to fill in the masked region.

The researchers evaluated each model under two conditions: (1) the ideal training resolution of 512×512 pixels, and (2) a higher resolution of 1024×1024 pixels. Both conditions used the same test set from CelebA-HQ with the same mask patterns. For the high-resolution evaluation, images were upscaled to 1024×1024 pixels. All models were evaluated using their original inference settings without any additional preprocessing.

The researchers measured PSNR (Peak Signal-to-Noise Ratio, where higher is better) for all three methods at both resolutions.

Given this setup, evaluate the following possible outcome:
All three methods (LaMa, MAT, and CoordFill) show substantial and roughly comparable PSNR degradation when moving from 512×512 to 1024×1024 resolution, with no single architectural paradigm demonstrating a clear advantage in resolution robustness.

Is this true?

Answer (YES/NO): NO